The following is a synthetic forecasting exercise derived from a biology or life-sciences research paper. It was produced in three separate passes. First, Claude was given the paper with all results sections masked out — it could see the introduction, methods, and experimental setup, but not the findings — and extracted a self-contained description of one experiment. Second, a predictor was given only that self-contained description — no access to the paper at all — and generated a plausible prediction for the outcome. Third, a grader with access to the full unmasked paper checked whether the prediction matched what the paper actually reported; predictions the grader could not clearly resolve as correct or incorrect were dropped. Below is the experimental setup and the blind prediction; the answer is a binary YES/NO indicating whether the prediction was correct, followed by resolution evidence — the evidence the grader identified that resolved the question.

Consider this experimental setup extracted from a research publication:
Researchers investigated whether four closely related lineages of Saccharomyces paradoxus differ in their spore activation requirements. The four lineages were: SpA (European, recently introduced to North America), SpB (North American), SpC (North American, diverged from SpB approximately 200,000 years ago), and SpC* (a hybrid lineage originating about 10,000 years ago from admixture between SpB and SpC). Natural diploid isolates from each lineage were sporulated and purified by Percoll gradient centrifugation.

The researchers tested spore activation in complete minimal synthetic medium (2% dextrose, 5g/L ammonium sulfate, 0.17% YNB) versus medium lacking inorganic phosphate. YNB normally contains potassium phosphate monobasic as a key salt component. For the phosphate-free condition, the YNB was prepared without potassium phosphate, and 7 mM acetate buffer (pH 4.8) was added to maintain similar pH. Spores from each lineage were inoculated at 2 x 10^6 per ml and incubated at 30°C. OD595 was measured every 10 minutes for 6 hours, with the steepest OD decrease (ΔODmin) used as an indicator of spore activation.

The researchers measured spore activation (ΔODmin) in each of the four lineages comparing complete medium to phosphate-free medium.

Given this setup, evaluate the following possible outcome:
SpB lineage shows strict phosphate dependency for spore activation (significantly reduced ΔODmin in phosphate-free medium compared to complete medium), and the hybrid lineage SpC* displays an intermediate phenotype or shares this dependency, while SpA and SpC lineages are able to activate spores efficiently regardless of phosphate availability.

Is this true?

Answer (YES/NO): NO